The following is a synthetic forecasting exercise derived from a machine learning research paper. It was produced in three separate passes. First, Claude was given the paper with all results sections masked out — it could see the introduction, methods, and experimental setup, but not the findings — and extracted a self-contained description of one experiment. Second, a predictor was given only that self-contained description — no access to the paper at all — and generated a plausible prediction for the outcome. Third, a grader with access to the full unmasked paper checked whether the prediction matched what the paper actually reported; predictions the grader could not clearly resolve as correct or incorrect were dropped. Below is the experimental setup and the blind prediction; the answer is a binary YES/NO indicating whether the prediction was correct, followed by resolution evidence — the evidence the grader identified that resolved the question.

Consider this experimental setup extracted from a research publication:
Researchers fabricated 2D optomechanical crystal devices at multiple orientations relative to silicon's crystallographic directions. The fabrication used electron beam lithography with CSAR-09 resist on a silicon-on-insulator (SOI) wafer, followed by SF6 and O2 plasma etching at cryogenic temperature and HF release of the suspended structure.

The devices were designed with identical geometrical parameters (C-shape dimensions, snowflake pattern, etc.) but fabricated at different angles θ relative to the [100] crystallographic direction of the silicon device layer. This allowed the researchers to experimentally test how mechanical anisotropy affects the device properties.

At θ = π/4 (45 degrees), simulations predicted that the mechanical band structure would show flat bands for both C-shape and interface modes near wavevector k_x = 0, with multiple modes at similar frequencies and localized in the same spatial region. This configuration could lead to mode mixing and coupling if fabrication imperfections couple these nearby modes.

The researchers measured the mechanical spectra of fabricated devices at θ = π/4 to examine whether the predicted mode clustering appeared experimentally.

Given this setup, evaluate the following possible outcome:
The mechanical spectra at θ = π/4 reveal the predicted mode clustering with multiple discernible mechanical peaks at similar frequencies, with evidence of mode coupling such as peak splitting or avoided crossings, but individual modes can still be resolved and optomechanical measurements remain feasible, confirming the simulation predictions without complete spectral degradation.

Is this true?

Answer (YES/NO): YES